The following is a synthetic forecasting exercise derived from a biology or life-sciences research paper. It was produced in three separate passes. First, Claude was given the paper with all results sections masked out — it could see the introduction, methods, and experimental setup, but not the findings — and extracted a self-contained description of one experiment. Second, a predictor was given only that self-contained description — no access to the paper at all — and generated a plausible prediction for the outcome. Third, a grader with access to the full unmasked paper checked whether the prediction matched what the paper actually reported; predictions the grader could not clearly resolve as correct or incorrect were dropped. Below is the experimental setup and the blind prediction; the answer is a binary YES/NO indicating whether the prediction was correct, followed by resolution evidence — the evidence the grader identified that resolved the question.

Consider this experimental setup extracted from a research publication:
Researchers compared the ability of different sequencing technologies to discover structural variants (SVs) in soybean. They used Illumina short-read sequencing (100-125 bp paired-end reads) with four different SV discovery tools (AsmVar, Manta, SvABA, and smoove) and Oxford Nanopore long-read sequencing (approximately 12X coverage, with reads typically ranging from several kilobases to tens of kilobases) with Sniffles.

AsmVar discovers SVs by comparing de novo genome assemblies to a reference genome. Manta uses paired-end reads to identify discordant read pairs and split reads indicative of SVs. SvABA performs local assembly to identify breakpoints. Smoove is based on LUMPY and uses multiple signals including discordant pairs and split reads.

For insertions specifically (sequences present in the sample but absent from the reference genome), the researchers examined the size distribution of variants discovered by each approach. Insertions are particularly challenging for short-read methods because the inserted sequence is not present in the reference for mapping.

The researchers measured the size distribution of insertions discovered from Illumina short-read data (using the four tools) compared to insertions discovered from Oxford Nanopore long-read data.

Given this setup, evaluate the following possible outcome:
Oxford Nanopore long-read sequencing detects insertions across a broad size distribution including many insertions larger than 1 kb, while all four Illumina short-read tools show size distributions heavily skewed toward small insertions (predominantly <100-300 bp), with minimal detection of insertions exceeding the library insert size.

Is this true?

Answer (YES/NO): YES